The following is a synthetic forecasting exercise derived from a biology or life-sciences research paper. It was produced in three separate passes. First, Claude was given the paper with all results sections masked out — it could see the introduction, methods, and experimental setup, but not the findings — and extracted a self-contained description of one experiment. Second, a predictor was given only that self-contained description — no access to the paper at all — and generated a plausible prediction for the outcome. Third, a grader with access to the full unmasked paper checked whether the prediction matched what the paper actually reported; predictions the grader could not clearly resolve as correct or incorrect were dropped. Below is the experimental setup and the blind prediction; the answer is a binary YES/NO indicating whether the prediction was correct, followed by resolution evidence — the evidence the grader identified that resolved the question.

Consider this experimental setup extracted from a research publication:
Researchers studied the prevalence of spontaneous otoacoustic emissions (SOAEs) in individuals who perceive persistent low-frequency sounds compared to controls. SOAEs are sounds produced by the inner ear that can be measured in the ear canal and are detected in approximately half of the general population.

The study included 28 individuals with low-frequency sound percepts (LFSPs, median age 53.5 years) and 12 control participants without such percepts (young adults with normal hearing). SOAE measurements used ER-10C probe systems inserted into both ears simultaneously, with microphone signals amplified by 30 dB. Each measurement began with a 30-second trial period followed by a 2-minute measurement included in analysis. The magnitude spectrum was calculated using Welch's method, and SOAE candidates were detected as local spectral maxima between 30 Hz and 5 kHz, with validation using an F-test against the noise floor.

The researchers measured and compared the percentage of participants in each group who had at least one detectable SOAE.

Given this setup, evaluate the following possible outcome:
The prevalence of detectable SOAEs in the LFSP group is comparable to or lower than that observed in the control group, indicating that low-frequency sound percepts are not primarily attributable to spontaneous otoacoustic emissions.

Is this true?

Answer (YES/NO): YES